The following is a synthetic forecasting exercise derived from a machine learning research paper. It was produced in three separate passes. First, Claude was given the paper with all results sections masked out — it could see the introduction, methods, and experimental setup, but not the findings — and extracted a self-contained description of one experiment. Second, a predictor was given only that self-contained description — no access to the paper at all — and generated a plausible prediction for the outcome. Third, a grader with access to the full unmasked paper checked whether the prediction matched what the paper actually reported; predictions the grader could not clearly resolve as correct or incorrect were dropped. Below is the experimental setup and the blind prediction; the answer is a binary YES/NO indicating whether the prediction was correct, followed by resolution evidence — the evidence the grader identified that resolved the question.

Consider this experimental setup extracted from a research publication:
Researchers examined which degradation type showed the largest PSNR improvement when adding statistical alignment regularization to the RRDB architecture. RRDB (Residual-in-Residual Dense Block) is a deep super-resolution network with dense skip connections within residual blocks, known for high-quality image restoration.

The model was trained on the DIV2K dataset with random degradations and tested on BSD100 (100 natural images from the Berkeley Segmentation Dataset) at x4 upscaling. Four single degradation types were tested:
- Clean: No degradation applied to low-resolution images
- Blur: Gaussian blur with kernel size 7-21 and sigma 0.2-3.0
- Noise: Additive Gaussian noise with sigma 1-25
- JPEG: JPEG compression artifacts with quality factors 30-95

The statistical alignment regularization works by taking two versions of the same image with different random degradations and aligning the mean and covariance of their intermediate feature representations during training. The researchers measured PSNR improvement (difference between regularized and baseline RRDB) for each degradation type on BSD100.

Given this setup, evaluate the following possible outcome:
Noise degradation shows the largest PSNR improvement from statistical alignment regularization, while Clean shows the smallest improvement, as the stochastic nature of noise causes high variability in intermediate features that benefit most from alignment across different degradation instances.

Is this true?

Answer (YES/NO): NO